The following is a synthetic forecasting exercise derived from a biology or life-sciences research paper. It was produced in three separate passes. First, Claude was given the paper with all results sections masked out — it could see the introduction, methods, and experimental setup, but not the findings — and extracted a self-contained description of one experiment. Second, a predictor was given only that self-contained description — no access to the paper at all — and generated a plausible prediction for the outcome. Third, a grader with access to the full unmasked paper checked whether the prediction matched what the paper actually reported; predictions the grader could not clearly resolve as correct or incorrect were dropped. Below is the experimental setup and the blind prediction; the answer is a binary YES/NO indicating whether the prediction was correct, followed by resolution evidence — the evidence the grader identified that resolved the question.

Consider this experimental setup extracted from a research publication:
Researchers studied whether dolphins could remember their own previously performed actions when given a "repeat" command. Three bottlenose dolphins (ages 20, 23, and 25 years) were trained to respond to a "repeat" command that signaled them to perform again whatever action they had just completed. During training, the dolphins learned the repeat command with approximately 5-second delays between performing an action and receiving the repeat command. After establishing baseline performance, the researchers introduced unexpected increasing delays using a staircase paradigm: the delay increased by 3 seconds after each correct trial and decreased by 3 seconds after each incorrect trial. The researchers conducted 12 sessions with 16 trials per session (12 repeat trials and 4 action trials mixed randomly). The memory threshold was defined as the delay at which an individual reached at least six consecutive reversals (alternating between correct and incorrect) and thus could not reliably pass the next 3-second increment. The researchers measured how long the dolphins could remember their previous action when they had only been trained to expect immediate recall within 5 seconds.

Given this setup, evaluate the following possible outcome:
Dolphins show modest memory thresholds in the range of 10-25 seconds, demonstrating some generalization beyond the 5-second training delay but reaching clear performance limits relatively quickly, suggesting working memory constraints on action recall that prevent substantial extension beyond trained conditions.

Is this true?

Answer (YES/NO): YES